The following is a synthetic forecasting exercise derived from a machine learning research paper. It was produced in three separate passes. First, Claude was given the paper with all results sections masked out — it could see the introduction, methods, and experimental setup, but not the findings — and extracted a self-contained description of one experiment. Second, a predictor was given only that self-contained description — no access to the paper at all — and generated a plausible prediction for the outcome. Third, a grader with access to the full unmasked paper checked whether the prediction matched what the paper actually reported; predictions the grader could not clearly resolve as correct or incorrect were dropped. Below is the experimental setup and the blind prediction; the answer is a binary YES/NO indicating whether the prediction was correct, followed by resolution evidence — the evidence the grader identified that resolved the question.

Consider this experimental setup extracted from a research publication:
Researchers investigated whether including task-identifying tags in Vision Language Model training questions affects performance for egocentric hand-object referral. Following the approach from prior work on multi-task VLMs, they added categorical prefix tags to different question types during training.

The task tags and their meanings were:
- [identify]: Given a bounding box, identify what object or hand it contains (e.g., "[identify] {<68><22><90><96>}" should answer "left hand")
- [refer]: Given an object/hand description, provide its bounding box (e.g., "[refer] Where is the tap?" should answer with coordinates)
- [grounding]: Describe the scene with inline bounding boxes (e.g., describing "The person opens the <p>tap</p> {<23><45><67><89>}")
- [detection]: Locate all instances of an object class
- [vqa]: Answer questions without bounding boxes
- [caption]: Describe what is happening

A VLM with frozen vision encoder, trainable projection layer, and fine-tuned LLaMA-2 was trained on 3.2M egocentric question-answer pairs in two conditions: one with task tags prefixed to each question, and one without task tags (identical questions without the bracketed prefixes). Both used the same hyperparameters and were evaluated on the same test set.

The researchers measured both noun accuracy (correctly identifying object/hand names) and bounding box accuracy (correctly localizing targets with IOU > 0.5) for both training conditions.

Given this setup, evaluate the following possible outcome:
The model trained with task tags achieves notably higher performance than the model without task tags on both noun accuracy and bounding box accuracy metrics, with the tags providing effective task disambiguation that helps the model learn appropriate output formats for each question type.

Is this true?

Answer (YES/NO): NO